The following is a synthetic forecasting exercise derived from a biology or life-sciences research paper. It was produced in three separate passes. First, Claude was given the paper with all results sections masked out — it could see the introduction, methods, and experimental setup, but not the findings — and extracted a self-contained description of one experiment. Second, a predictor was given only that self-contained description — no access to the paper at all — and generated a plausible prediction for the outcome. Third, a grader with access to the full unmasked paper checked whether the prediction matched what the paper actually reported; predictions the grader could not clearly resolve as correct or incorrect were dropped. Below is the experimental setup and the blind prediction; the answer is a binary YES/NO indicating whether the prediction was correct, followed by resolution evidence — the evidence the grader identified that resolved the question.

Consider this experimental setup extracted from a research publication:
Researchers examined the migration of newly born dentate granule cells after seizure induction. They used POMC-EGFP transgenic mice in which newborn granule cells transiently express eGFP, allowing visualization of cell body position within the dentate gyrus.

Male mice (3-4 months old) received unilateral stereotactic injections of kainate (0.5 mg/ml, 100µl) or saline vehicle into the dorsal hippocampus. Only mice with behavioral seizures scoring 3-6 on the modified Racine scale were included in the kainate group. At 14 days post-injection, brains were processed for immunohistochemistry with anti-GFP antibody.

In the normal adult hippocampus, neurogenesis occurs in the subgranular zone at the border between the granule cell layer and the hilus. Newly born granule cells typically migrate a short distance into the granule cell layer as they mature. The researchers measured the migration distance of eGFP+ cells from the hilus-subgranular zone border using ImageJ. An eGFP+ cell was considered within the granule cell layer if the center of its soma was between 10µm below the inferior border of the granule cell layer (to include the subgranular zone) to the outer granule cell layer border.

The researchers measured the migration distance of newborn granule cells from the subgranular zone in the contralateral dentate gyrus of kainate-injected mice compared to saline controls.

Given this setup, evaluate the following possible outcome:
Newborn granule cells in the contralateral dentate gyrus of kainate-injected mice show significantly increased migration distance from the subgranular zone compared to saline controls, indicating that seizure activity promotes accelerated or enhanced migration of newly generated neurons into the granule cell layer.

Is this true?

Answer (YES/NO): NO